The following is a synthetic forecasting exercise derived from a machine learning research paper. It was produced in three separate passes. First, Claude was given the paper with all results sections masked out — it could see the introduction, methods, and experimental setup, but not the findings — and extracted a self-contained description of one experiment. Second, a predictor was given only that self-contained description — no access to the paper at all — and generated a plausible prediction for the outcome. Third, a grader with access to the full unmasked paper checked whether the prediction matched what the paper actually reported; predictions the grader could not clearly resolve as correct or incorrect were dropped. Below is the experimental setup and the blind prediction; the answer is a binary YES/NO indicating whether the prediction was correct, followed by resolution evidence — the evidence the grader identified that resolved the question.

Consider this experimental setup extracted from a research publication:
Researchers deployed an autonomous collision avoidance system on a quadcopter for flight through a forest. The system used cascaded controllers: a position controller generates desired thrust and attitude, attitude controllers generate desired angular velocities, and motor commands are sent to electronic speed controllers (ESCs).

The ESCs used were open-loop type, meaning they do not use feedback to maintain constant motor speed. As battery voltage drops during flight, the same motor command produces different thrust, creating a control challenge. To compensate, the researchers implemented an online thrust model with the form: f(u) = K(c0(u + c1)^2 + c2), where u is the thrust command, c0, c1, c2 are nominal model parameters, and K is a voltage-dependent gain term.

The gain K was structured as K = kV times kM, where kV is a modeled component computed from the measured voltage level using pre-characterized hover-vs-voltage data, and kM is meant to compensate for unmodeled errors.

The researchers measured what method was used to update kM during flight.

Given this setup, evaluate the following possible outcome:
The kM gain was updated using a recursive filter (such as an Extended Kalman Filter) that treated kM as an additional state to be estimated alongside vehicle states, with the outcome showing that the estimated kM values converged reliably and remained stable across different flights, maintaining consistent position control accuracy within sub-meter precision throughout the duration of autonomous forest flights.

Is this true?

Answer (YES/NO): NO